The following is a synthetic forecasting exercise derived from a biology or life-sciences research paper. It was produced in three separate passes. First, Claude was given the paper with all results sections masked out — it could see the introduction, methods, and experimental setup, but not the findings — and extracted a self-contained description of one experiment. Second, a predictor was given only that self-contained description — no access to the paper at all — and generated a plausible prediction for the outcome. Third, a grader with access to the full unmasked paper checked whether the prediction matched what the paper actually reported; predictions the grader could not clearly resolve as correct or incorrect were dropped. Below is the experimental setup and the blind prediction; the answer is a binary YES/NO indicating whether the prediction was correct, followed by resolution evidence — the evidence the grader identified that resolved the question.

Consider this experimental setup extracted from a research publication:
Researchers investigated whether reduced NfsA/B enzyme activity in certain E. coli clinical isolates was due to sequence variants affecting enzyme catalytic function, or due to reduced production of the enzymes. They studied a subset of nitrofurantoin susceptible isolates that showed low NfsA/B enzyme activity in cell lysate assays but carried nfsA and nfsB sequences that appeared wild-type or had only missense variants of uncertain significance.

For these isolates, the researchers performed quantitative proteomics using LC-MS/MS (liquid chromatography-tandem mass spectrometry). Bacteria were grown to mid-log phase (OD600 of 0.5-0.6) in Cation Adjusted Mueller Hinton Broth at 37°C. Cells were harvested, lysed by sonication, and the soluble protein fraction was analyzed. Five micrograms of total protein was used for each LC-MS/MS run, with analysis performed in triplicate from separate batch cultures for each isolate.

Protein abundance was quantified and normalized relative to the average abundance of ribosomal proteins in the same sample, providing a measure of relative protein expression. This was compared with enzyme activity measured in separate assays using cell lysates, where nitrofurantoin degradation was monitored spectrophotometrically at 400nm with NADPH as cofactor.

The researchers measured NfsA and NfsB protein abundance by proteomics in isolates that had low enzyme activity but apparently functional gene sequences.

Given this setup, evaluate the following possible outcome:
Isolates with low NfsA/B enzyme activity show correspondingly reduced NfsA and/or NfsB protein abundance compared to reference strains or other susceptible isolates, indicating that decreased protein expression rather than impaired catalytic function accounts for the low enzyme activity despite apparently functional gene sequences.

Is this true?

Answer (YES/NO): YES